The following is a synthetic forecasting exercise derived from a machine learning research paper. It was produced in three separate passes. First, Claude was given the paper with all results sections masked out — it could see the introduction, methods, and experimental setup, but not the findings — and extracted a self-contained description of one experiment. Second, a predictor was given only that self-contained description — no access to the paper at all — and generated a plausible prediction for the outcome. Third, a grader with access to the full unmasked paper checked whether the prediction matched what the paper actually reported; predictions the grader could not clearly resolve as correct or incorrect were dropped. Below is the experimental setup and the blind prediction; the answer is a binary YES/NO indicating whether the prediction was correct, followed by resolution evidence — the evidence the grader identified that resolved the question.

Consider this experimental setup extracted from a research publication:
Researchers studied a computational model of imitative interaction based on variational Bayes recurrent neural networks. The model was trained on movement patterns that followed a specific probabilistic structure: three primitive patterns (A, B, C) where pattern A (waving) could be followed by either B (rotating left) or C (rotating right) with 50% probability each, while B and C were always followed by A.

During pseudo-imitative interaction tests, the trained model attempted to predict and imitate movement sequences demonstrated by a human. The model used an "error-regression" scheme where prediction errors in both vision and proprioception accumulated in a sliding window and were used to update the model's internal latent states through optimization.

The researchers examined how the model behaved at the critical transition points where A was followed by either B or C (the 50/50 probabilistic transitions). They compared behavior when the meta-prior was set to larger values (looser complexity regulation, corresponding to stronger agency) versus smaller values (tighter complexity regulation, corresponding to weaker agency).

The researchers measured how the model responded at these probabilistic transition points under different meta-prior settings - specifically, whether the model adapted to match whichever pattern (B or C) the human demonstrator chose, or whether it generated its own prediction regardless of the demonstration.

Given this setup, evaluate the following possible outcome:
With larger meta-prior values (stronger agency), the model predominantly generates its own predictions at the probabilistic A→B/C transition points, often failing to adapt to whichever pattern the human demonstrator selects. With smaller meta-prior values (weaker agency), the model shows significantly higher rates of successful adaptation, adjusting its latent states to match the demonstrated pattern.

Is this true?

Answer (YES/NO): YES